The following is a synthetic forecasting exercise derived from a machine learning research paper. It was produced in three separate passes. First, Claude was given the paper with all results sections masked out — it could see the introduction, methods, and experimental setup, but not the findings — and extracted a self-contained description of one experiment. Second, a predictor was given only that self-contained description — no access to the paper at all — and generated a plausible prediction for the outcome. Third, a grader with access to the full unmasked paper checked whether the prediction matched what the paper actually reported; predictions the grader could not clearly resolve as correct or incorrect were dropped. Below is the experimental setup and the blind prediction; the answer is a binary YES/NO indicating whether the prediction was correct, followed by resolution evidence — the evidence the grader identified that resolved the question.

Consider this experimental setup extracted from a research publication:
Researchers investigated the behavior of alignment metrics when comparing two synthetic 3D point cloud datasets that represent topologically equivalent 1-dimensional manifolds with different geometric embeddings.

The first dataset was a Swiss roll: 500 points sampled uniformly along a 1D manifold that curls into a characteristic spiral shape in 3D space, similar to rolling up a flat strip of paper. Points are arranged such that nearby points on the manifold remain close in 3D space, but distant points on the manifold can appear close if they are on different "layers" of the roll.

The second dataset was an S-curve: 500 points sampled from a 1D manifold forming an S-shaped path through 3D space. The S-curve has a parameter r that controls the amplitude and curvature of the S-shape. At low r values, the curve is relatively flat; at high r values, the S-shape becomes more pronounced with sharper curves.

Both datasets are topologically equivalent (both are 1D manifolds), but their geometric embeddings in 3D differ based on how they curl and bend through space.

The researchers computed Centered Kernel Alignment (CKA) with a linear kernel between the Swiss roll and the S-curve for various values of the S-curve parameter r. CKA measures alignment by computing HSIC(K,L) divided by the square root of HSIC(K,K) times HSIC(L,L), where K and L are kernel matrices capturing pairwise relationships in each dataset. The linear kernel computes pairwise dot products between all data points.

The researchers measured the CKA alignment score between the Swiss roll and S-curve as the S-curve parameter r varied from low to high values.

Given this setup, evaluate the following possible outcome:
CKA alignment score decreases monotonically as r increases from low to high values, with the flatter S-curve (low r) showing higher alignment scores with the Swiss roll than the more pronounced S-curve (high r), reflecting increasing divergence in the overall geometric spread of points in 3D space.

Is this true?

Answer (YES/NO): NO